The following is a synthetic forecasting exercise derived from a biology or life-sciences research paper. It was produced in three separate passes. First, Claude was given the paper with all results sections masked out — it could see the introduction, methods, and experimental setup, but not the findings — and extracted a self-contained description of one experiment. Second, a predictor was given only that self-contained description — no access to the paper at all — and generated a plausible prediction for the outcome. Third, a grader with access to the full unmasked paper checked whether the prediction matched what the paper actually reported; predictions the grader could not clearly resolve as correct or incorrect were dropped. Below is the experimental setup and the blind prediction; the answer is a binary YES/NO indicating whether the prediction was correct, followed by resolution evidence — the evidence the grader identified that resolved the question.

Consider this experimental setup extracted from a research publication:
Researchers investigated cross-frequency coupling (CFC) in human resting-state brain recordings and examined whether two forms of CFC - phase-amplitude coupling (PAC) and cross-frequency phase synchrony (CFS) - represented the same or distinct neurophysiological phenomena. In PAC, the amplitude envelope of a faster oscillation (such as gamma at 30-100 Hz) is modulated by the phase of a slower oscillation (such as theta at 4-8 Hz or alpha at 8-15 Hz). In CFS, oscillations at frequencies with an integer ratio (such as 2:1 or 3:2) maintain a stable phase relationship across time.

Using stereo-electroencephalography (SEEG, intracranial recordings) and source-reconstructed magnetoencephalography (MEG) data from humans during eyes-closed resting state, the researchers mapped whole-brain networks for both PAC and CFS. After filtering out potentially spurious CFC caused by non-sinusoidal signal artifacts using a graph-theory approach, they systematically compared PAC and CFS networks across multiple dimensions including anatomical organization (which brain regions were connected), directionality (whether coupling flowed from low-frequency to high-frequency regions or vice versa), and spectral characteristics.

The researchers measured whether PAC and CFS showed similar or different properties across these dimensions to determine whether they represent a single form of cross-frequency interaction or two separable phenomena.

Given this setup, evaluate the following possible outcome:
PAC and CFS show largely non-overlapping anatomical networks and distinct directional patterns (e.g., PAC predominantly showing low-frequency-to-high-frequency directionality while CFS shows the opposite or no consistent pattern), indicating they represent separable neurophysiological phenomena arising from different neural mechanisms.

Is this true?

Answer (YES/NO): YES